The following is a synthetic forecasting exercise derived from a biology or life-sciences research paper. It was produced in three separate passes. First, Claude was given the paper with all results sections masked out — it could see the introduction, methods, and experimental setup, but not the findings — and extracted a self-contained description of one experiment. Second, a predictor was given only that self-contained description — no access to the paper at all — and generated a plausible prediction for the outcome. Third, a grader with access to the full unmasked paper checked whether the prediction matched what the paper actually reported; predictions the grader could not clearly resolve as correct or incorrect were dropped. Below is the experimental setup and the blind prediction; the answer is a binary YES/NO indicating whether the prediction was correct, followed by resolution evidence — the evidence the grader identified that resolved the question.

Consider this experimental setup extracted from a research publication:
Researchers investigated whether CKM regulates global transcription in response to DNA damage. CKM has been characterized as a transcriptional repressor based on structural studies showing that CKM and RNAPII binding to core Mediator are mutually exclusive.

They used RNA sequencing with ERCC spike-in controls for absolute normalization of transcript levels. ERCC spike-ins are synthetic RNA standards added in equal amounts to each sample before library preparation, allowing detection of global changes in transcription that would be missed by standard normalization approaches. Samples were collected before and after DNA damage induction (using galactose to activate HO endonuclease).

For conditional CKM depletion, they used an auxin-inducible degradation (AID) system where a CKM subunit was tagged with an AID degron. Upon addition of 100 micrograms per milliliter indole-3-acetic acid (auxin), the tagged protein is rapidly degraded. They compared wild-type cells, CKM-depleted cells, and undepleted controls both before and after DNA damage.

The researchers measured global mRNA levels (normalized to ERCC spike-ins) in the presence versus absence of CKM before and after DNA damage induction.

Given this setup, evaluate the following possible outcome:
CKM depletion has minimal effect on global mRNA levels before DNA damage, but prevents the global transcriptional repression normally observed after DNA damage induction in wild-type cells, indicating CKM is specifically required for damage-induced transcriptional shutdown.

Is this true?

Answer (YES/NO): YES